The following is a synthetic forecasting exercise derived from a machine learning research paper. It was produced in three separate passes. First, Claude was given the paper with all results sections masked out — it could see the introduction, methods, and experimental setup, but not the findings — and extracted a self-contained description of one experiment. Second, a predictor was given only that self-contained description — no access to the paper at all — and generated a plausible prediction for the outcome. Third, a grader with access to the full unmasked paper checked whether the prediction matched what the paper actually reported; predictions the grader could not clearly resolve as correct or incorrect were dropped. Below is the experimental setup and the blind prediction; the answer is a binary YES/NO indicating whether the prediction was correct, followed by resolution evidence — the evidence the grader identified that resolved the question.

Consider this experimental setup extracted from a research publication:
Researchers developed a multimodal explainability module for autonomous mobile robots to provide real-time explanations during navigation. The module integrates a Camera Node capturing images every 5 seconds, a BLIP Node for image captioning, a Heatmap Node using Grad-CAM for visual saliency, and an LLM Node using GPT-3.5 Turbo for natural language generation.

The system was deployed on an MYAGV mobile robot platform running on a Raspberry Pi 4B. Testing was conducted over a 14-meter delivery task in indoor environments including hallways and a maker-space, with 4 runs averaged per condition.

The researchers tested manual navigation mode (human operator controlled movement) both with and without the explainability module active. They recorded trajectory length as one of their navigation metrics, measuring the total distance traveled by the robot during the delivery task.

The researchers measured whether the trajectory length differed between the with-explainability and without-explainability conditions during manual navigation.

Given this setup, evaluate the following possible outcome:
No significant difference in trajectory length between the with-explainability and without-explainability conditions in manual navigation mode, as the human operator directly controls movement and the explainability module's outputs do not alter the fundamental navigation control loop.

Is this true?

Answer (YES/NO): YES